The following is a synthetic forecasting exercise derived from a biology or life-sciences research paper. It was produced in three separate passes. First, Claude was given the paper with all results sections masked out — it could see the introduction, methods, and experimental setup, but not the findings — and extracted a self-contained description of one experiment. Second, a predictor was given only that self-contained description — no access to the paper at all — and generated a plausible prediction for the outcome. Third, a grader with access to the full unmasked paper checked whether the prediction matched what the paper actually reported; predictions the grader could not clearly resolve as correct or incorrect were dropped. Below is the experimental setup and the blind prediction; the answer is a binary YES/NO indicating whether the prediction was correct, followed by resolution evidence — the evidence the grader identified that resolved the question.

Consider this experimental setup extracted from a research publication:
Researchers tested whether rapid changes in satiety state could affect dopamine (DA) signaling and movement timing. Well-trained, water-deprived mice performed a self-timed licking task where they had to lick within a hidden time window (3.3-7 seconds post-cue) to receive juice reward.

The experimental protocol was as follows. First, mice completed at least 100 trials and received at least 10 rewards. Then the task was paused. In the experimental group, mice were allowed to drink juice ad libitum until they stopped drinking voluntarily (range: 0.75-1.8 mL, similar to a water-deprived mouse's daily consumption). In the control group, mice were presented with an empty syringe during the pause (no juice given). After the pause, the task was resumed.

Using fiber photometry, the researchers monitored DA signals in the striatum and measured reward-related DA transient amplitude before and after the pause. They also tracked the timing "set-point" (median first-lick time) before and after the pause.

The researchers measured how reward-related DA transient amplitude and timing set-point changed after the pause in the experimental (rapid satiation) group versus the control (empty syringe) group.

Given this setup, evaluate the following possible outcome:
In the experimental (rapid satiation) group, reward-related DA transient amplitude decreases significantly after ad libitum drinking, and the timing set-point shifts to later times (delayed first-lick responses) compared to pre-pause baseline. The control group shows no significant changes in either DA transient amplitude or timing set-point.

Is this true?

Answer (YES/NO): YES